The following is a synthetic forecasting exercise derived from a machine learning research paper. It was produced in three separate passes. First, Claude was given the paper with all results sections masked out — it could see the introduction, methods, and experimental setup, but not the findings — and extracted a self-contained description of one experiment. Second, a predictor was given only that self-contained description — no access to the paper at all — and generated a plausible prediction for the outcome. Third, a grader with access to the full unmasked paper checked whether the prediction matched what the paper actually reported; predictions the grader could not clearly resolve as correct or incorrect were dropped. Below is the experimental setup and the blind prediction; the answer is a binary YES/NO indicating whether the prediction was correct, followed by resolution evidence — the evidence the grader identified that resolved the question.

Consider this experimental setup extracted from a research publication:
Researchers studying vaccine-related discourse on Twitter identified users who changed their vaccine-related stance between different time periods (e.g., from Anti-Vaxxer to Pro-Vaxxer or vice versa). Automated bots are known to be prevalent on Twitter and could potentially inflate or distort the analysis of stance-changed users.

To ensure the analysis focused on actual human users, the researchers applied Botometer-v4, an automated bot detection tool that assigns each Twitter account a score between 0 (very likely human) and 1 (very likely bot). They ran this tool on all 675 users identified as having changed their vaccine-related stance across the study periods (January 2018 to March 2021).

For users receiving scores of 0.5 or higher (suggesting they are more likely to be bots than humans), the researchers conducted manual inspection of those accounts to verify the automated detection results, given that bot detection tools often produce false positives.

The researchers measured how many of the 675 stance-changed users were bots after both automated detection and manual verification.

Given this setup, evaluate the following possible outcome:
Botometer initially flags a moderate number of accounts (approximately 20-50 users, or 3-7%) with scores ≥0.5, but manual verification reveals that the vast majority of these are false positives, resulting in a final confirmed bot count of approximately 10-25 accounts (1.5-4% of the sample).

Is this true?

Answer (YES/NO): NO